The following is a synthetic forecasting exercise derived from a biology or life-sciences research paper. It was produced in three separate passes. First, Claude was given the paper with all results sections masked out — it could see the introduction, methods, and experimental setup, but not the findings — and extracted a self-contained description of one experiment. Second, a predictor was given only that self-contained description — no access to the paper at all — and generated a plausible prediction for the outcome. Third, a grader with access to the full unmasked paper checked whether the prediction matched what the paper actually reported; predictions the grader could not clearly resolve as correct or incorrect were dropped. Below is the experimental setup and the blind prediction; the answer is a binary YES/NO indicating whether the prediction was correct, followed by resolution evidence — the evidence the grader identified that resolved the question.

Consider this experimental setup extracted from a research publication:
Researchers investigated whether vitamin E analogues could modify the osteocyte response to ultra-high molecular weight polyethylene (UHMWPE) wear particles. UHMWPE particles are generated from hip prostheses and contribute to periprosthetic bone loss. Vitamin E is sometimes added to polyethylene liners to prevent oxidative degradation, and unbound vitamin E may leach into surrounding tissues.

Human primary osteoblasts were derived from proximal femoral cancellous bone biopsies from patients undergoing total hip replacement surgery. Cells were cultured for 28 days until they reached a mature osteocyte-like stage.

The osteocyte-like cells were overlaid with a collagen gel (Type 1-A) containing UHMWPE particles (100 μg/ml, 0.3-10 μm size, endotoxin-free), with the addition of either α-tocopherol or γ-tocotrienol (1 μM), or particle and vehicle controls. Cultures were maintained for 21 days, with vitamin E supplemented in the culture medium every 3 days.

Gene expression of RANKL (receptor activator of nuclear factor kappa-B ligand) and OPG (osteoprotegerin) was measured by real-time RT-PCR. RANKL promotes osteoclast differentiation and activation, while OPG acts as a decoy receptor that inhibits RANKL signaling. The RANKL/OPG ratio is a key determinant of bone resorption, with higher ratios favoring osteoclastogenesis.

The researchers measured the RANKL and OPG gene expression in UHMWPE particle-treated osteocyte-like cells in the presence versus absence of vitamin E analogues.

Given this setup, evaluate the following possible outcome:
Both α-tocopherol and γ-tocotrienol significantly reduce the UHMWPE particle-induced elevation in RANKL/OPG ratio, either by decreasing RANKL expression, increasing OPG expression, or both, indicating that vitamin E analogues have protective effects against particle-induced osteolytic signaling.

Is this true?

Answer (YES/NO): NO